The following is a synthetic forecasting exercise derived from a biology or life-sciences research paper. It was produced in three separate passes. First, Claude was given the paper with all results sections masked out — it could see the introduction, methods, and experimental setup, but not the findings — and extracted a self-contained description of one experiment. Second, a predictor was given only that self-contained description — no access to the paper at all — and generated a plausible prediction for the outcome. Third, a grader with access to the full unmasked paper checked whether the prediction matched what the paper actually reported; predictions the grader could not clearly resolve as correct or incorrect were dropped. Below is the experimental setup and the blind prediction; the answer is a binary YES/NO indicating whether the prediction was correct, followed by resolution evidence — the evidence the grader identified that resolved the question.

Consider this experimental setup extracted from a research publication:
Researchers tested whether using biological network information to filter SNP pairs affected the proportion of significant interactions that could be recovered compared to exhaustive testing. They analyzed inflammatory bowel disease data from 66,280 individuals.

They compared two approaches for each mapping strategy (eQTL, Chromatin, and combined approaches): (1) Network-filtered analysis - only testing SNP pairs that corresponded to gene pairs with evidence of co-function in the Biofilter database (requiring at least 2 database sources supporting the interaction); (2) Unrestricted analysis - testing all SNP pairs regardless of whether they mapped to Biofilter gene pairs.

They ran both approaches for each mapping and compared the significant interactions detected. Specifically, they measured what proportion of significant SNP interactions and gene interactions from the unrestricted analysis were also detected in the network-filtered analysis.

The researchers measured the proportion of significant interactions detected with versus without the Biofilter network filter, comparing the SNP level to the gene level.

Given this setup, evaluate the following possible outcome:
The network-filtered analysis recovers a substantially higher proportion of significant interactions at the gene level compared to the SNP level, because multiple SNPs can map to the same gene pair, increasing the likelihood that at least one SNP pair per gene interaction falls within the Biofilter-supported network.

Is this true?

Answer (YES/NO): YES